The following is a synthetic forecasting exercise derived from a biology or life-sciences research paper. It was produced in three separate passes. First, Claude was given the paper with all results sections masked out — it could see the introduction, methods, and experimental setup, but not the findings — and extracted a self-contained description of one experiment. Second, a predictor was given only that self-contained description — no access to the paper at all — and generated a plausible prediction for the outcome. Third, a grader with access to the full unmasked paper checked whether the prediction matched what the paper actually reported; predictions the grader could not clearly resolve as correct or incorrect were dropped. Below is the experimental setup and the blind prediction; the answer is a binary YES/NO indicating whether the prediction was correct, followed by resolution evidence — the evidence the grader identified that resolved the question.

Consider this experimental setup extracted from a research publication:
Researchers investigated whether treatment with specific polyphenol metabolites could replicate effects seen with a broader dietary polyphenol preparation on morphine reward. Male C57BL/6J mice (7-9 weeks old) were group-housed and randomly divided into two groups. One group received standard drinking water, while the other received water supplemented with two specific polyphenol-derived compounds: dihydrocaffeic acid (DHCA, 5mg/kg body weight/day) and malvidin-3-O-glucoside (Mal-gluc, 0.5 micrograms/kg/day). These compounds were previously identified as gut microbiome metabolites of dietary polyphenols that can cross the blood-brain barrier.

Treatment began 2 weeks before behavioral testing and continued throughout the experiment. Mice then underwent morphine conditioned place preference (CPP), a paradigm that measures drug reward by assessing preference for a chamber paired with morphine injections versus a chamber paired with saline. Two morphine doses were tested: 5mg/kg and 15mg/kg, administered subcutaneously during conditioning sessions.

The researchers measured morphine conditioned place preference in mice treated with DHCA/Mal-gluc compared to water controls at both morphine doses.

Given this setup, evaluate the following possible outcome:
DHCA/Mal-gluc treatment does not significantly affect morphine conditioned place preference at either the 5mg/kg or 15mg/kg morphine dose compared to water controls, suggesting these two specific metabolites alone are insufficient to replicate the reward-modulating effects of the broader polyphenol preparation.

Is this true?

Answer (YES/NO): YES